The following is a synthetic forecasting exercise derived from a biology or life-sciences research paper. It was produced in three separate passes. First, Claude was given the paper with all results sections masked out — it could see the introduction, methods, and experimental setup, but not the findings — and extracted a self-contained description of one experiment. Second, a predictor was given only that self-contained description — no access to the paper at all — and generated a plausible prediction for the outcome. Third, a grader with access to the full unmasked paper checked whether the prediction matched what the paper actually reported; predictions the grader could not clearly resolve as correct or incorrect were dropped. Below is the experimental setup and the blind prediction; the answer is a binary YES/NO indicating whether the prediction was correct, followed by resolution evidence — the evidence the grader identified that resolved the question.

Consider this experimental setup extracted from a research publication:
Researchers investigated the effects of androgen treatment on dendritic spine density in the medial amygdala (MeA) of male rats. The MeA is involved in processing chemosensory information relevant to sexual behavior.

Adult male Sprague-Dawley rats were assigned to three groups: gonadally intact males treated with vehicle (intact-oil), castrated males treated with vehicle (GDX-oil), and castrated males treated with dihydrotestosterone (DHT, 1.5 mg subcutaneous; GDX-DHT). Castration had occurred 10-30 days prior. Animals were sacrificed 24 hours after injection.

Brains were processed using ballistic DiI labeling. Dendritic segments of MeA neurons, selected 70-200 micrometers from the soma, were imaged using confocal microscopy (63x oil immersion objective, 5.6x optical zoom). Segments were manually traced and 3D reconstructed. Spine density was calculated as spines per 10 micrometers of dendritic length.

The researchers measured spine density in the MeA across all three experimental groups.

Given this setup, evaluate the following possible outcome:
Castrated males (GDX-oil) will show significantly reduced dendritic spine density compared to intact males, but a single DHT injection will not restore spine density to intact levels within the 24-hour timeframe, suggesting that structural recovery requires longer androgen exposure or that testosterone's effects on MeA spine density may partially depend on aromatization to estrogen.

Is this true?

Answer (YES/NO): NO